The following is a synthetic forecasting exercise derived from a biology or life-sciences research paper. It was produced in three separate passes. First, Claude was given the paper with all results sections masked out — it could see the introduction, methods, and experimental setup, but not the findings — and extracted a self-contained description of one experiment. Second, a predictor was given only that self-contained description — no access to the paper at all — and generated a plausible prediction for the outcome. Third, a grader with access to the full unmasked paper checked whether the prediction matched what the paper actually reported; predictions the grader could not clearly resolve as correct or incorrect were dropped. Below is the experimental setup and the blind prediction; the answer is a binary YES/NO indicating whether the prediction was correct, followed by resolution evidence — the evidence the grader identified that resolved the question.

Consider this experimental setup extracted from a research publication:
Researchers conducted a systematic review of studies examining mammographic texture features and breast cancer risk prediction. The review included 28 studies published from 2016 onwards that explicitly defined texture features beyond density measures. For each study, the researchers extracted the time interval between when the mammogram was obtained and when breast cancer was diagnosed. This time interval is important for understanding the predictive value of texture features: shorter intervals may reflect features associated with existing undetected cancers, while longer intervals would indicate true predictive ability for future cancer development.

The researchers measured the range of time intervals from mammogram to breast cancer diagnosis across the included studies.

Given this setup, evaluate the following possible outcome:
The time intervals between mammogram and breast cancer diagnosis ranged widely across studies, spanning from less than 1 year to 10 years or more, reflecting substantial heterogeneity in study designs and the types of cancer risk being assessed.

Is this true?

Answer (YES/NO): NO